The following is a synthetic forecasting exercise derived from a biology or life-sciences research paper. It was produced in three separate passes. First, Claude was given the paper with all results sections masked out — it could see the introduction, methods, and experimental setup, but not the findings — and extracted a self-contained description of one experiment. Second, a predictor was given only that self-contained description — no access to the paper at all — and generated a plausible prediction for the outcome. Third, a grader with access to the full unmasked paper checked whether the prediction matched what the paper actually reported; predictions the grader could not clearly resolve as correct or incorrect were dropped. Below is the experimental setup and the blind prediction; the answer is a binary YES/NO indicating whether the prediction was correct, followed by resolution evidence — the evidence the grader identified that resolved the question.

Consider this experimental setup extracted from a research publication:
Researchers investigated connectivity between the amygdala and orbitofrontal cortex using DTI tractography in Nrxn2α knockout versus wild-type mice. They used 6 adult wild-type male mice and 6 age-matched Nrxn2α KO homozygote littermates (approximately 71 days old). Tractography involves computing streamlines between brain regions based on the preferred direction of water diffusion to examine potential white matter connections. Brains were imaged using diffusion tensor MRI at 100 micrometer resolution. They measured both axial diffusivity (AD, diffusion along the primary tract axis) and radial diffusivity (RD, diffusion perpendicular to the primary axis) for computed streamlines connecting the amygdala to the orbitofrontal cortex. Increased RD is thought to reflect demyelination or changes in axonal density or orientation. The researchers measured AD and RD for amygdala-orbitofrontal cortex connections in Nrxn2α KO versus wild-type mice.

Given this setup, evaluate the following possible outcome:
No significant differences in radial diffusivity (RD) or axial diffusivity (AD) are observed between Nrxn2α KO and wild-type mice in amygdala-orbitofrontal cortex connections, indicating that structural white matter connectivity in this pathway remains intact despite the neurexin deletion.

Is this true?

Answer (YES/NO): NO